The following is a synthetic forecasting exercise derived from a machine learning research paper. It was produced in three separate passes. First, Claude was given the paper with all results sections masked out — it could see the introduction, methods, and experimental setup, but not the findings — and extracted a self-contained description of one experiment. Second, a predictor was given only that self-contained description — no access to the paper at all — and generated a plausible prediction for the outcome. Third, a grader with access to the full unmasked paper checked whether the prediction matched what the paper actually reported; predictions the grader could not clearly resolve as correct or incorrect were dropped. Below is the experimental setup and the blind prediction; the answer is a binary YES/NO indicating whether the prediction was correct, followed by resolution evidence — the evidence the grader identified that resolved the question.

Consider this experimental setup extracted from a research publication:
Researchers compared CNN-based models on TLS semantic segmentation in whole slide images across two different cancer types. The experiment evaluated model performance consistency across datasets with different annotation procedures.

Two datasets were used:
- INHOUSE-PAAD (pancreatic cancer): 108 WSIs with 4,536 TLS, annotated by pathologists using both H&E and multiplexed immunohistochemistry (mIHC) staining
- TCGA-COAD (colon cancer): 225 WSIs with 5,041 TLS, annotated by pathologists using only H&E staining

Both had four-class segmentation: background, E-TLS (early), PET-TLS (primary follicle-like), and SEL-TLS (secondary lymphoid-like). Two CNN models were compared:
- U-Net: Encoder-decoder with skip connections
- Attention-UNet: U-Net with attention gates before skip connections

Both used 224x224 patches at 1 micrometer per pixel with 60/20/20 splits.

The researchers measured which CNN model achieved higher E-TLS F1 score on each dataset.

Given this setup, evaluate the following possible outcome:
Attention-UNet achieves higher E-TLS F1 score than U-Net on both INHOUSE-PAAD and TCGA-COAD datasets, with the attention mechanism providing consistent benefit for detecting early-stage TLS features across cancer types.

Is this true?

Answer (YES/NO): NO